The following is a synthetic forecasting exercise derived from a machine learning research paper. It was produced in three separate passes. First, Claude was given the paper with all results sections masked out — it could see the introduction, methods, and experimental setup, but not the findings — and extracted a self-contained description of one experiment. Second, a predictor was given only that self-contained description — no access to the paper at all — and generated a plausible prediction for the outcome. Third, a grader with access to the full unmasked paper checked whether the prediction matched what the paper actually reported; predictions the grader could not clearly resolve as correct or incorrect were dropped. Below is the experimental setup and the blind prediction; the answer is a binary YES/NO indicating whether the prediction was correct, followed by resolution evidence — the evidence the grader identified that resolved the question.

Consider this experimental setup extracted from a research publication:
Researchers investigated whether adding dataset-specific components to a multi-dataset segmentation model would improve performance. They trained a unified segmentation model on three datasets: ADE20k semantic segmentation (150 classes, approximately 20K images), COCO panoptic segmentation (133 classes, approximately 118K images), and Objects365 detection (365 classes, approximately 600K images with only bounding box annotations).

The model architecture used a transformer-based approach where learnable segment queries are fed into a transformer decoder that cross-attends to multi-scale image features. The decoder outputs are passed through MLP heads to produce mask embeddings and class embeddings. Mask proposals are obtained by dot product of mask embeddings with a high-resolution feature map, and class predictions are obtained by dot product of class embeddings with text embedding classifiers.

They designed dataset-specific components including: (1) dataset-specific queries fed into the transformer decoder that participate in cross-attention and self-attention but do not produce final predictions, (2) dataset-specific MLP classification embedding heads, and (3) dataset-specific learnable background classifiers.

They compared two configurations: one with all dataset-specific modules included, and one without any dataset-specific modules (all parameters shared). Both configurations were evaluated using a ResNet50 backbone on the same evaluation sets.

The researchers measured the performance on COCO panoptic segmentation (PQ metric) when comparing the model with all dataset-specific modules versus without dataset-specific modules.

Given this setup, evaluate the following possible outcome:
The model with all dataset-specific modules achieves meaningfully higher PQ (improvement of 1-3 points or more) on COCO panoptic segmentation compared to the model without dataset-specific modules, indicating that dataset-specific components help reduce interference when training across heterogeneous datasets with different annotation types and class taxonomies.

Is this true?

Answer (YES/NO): NO